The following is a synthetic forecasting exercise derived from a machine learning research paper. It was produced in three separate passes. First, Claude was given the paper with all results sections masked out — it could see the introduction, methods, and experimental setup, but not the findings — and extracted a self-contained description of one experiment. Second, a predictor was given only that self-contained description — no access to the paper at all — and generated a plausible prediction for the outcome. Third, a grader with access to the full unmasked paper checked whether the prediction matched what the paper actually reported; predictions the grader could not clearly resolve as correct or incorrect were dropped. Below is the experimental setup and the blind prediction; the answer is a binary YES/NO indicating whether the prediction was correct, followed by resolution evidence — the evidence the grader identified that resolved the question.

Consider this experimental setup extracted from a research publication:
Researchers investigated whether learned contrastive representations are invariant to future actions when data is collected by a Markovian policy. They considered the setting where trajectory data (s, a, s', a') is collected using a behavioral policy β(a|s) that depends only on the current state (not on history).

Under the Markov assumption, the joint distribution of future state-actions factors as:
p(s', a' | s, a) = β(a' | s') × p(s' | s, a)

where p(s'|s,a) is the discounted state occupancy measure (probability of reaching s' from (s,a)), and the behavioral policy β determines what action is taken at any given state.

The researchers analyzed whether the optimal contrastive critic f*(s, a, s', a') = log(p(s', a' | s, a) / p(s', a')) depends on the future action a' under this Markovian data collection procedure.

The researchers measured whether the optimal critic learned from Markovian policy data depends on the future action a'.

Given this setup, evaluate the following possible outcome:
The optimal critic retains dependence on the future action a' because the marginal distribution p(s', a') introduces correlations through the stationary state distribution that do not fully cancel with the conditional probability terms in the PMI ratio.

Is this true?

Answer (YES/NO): NO